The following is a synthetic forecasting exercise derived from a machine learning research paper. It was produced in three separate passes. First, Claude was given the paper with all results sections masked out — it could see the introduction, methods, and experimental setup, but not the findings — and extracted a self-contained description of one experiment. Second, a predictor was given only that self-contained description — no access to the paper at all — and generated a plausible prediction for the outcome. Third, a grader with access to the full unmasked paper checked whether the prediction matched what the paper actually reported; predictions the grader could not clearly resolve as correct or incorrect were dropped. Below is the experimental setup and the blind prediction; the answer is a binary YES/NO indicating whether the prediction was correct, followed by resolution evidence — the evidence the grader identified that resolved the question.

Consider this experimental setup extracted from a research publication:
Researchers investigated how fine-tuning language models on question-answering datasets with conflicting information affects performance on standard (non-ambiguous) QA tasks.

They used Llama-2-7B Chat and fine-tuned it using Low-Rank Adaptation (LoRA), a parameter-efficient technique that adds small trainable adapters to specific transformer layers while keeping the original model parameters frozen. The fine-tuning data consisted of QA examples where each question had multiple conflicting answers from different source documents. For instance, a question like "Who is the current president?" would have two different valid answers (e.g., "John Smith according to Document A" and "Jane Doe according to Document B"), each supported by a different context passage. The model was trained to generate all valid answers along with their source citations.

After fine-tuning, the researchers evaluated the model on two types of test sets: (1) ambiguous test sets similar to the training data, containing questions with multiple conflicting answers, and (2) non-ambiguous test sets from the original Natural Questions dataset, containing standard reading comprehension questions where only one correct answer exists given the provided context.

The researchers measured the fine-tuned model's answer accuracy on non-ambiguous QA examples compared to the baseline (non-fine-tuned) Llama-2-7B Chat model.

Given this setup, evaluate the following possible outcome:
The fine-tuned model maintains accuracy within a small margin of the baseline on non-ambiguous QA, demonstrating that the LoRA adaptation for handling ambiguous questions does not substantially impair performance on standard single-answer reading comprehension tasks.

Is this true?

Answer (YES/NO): NO